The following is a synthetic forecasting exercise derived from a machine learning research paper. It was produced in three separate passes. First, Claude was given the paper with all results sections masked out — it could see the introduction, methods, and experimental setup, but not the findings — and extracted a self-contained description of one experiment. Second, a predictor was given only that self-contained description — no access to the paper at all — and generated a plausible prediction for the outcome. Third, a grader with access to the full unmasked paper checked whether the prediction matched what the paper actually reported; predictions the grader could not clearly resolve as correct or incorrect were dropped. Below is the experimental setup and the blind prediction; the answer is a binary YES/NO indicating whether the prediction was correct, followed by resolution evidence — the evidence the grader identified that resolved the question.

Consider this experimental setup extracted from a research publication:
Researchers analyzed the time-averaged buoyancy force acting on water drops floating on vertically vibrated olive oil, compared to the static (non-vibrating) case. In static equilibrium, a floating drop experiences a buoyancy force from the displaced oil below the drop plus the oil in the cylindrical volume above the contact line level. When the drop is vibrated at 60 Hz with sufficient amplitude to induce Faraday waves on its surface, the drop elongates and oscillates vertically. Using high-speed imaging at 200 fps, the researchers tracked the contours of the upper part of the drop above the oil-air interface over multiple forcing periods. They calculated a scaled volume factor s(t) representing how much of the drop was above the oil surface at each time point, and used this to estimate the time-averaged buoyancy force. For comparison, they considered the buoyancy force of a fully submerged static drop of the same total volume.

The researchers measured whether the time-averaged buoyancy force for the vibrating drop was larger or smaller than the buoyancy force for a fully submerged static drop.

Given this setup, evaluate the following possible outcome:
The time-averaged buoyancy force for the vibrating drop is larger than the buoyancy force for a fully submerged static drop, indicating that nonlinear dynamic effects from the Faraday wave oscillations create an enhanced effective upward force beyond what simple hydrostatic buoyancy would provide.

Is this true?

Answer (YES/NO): NO